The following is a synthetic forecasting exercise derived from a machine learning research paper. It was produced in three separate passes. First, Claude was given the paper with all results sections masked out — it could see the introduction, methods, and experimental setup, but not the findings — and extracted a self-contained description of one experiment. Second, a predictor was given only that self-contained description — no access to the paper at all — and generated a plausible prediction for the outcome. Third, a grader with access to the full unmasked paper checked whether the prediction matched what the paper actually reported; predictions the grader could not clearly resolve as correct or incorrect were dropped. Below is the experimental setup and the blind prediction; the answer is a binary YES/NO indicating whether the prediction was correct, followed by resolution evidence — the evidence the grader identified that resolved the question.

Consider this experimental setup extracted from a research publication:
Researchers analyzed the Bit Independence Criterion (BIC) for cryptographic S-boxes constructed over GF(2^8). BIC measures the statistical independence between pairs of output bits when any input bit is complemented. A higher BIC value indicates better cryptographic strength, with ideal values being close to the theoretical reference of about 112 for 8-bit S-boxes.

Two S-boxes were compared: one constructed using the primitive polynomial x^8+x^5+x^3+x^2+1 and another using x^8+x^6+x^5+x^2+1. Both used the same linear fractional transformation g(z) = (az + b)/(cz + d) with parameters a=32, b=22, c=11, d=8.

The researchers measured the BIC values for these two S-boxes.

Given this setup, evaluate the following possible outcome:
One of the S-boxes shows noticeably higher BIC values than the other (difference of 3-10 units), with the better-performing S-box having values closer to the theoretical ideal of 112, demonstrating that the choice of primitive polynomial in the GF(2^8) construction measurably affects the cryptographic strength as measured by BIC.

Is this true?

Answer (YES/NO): YES